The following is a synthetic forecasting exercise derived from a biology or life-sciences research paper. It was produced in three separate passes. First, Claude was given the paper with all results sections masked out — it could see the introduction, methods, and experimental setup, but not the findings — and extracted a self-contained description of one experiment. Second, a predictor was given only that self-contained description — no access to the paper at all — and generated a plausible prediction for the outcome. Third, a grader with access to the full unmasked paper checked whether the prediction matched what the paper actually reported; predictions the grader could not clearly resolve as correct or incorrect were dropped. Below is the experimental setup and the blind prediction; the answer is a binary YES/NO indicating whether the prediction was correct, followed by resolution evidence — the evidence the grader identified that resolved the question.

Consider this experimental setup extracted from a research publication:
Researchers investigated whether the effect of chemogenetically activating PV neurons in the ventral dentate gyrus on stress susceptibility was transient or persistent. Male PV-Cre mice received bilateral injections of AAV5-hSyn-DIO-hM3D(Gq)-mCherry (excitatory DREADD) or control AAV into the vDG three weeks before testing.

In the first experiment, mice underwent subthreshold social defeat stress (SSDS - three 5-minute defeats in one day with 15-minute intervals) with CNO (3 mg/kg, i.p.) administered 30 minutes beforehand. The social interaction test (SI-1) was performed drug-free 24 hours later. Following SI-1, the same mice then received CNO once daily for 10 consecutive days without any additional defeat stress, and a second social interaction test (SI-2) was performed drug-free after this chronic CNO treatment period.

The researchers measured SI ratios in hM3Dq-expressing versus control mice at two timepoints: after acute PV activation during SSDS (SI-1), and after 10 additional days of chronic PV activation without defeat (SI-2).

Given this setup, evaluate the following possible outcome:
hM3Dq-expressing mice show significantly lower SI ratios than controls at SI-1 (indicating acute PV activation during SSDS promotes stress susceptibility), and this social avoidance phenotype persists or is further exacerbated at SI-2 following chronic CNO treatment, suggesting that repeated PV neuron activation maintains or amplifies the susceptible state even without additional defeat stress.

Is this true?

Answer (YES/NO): NO